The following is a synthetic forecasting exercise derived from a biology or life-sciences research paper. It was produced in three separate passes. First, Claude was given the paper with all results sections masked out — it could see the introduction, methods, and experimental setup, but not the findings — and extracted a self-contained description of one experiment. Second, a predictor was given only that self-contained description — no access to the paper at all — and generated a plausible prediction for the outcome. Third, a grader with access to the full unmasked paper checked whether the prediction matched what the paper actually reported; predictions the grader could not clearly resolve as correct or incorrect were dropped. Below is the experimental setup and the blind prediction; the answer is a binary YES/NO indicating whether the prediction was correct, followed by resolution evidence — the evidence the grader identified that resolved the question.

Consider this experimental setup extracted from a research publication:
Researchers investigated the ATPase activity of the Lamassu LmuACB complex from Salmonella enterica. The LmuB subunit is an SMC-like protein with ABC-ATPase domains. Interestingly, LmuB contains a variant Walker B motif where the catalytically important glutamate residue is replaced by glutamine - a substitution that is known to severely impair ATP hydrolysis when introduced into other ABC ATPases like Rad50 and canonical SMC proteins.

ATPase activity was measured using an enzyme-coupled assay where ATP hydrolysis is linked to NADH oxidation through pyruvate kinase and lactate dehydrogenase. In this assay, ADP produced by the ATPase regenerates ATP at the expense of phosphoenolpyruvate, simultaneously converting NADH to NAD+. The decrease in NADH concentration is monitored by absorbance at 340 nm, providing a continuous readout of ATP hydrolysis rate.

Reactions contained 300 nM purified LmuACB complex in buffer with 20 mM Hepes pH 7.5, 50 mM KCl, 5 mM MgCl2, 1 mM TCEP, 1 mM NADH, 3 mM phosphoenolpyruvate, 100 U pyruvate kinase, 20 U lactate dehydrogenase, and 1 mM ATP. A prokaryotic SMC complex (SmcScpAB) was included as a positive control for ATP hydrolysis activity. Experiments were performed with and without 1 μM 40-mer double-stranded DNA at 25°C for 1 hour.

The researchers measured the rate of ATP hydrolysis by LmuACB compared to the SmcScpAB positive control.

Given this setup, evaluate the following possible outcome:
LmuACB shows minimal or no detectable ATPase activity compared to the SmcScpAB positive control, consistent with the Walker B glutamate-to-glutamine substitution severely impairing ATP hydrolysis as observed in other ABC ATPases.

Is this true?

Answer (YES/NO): YES